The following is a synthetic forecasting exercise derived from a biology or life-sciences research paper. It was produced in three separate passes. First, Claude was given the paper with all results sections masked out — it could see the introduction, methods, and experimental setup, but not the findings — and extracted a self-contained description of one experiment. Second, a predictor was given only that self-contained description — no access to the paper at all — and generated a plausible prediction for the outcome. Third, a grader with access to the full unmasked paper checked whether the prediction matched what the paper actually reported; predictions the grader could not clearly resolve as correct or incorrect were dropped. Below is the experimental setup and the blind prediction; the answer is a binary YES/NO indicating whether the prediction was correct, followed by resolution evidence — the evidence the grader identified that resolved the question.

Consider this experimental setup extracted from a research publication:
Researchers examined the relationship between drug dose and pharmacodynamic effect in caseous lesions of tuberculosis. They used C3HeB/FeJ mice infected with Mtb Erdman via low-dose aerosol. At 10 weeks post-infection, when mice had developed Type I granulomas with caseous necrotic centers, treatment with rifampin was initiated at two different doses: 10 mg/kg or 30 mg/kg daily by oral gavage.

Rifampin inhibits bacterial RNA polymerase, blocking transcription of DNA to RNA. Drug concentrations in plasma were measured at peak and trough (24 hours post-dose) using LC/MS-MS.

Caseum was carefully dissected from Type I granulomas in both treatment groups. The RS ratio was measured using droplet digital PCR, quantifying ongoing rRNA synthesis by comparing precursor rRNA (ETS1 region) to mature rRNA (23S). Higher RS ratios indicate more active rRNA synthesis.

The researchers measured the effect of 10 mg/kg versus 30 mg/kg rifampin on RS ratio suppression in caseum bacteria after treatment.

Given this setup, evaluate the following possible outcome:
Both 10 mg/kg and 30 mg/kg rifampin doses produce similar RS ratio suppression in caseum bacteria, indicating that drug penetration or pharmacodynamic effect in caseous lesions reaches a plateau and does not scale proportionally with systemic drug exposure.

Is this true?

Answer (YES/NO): YES